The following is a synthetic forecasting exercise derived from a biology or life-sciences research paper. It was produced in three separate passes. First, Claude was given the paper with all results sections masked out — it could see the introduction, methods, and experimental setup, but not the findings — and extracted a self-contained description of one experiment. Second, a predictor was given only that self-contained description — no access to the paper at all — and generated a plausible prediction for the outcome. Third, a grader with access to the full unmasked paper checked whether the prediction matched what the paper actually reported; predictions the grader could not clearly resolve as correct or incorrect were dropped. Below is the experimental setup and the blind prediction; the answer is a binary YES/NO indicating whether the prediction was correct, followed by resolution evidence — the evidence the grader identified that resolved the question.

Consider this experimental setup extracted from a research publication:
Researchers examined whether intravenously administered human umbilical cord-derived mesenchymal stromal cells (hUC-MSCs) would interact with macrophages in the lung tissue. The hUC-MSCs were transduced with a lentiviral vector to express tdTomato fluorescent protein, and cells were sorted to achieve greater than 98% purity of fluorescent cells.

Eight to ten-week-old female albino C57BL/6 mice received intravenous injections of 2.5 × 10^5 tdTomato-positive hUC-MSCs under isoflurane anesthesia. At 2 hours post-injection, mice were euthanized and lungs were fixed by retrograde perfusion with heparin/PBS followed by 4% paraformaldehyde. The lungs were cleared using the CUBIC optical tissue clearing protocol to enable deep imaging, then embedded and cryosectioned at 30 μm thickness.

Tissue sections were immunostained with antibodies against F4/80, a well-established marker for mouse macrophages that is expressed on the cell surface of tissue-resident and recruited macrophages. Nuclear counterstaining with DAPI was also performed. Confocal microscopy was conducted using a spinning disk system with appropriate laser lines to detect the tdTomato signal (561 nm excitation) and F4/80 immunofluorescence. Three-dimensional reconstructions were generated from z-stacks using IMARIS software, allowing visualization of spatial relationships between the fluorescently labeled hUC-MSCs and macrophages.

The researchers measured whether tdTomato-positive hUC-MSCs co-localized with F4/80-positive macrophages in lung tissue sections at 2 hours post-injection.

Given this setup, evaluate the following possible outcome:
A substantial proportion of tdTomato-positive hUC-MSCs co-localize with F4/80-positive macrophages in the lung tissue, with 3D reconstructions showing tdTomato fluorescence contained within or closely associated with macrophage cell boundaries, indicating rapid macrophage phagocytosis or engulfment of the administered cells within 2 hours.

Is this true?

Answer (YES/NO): NO